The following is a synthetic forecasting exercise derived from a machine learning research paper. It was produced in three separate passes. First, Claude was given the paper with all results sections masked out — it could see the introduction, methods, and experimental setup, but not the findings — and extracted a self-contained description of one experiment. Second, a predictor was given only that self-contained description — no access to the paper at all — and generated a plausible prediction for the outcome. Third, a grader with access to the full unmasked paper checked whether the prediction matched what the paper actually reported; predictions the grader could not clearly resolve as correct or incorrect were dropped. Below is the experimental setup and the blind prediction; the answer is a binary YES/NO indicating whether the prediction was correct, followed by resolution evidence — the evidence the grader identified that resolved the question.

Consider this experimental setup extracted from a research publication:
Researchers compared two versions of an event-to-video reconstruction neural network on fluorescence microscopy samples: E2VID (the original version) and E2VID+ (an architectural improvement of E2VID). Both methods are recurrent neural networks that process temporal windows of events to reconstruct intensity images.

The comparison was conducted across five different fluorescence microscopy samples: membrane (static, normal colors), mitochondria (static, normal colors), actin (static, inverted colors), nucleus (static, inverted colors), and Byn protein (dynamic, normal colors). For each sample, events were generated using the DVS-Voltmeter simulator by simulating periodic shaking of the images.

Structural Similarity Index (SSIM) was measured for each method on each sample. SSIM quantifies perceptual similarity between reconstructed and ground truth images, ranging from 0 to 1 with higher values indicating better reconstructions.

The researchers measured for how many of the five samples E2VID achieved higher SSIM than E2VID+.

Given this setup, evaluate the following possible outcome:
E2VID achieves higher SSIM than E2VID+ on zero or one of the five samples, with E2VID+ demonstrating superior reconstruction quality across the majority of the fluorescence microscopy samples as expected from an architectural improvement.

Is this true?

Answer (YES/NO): NO